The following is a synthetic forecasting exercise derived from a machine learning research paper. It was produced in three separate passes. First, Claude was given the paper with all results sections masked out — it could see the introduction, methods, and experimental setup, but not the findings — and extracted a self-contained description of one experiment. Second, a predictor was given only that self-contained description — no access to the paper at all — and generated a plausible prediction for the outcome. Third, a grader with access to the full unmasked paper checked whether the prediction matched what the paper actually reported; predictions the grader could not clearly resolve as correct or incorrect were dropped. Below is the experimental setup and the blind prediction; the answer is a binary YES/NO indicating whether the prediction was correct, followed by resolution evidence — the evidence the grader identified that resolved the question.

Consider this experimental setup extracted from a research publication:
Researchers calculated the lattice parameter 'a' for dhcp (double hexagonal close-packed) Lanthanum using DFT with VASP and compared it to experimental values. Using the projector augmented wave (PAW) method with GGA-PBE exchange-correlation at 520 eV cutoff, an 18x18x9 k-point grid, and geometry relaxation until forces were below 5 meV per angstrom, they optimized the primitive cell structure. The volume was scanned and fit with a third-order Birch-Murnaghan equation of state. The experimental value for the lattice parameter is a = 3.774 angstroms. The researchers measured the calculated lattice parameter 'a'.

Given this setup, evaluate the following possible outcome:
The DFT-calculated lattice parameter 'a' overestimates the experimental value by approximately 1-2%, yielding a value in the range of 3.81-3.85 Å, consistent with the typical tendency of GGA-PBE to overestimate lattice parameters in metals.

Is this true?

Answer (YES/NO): NO